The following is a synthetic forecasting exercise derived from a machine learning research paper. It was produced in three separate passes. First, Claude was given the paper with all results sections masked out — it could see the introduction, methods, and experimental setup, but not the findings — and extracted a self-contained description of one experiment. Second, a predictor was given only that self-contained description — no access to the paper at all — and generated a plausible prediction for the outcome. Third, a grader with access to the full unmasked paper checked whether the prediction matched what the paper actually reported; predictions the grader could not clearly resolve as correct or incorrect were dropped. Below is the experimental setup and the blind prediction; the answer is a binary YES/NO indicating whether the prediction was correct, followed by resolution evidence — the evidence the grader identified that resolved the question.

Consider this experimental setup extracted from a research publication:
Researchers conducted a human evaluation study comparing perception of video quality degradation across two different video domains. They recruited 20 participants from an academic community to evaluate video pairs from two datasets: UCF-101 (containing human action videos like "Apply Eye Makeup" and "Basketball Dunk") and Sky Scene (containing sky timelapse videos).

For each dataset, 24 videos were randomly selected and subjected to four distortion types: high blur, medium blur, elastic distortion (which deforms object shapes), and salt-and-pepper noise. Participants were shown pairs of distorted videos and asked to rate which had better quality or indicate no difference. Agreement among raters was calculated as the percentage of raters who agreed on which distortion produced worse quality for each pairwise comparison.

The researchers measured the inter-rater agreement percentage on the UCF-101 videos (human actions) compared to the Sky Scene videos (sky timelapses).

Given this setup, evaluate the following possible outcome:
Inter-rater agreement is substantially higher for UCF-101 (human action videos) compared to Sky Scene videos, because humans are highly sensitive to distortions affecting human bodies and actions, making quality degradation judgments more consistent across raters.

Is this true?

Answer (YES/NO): YES